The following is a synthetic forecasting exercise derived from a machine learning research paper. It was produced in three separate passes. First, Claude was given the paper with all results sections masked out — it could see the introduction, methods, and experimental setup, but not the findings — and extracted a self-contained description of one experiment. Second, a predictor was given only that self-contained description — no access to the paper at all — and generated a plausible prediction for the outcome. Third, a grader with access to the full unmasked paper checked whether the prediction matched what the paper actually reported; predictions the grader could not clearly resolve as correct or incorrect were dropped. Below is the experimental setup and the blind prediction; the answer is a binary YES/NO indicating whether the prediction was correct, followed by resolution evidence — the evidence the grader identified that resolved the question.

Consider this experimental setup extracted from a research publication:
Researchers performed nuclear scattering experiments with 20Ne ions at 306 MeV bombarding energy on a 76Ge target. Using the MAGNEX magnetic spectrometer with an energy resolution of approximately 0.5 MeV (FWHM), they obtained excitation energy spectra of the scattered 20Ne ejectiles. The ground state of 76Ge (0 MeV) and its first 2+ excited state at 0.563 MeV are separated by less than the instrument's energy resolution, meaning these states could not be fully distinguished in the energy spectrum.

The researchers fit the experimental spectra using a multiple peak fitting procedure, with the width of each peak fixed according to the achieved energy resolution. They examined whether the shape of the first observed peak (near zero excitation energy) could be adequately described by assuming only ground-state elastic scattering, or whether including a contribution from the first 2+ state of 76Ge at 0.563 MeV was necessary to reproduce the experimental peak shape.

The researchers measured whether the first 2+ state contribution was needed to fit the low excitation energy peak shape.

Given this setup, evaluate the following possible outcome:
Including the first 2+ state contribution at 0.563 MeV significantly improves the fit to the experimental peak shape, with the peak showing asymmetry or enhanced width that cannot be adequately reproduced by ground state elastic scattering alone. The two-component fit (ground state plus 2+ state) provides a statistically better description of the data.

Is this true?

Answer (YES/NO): YES